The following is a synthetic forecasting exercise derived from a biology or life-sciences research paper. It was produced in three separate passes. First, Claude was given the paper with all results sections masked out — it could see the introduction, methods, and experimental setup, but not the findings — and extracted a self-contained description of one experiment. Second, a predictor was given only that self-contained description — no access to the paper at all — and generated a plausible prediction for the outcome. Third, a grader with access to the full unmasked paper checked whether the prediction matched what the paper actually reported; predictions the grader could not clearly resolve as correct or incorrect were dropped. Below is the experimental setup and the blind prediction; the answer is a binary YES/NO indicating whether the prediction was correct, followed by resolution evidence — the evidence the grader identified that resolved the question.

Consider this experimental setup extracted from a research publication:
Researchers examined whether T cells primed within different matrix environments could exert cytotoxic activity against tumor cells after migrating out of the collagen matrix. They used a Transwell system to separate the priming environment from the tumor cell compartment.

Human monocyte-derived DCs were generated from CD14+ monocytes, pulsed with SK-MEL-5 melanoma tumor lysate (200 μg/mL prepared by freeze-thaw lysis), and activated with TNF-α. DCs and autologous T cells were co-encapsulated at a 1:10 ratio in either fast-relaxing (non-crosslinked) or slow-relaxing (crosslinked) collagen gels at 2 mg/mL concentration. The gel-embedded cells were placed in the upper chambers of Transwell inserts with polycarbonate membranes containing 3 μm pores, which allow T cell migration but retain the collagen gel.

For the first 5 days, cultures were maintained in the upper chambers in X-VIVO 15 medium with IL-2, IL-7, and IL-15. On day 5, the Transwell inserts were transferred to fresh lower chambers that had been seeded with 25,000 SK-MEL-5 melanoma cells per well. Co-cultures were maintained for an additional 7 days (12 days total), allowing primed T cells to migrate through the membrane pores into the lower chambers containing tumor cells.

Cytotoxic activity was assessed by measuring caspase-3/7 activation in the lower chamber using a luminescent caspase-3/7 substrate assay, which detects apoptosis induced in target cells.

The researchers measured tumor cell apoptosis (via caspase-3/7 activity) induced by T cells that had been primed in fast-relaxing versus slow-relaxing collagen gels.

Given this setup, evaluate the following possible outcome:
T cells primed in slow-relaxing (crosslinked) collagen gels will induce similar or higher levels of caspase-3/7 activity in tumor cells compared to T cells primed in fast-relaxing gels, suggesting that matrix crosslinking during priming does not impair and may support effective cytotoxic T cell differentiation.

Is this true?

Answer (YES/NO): NO